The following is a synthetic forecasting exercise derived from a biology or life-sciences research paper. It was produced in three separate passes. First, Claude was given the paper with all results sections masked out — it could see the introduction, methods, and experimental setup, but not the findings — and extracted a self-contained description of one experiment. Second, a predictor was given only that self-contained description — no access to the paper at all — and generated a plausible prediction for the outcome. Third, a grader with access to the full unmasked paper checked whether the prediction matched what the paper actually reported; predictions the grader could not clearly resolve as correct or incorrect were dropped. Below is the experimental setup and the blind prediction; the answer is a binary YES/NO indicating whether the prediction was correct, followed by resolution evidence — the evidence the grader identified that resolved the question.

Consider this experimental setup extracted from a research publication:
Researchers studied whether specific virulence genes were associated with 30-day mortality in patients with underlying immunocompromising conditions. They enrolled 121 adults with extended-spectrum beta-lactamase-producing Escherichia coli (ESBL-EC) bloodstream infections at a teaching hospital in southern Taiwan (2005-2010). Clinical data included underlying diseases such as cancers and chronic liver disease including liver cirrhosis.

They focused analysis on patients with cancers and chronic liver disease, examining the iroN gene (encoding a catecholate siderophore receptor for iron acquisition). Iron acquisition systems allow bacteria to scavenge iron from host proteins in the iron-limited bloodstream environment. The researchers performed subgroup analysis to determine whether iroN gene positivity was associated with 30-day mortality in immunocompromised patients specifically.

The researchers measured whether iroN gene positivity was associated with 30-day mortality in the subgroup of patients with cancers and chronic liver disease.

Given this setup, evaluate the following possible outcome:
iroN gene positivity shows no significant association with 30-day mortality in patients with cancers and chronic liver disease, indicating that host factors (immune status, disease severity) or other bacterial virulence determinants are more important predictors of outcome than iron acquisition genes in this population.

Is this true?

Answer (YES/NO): NO